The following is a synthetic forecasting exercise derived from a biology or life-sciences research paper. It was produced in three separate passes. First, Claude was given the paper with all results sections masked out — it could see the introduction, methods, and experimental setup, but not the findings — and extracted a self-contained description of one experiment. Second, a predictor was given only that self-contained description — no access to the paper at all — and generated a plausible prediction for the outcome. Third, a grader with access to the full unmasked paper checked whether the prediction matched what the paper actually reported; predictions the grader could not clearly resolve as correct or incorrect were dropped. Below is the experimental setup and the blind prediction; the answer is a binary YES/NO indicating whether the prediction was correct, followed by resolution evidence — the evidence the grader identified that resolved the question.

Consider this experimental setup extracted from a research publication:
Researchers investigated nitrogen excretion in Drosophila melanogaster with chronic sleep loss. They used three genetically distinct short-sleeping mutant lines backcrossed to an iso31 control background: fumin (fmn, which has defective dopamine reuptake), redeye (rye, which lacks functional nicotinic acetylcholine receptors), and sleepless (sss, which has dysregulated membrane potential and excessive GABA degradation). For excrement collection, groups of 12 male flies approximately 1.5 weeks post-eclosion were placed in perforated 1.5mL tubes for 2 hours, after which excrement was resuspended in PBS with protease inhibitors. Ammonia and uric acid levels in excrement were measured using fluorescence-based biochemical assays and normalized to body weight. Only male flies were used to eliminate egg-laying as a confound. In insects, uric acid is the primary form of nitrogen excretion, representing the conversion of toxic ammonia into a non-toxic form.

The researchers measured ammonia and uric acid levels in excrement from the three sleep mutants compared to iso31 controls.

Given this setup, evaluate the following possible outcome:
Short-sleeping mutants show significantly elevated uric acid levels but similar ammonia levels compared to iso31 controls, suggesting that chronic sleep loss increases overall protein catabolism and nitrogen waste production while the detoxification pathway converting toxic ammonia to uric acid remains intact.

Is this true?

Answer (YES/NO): NO